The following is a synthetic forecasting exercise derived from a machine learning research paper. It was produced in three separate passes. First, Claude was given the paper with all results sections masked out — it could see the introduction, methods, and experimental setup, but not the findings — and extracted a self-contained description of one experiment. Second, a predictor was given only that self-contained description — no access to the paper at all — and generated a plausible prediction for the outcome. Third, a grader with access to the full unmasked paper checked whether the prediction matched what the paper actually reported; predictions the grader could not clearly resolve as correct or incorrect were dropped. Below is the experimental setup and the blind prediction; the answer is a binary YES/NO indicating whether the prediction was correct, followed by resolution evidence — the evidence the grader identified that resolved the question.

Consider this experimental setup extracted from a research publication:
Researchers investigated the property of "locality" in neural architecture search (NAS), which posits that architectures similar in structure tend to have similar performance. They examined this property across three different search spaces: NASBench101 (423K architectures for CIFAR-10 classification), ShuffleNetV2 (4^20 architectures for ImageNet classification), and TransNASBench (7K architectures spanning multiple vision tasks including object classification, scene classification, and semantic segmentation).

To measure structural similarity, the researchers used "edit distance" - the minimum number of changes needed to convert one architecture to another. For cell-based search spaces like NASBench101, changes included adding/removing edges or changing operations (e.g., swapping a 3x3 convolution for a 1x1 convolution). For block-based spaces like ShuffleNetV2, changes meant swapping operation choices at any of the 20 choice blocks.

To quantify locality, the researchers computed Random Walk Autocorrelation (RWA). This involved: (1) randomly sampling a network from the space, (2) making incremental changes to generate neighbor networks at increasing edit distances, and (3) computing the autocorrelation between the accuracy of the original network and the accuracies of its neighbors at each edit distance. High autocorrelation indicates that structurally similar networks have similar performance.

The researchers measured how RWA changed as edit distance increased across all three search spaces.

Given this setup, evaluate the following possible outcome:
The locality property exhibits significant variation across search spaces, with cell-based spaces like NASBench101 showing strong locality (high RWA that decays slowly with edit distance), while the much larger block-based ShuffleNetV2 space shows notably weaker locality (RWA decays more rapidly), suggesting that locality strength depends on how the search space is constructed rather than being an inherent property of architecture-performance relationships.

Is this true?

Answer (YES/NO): NO